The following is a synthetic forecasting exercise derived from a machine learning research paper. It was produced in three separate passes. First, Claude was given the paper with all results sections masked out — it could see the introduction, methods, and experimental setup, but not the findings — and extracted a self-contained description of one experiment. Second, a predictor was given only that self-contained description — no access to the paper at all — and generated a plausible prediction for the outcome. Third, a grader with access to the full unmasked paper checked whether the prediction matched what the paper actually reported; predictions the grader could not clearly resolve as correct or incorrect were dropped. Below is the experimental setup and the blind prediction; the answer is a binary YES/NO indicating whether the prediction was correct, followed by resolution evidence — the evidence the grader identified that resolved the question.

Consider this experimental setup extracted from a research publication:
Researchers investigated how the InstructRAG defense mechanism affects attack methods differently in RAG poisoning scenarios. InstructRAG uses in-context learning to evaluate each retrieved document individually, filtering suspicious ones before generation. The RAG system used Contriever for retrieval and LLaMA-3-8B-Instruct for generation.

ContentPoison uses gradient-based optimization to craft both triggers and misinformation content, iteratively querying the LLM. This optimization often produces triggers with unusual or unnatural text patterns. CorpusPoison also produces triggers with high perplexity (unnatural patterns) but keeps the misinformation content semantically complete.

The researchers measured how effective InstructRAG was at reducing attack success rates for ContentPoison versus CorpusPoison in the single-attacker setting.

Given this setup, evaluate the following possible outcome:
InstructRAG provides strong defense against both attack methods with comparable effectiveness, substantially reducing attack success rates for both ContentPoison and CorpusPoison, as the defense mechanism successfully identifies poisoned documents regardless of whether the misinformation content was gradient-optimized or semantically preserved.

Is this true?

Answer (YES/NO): NO